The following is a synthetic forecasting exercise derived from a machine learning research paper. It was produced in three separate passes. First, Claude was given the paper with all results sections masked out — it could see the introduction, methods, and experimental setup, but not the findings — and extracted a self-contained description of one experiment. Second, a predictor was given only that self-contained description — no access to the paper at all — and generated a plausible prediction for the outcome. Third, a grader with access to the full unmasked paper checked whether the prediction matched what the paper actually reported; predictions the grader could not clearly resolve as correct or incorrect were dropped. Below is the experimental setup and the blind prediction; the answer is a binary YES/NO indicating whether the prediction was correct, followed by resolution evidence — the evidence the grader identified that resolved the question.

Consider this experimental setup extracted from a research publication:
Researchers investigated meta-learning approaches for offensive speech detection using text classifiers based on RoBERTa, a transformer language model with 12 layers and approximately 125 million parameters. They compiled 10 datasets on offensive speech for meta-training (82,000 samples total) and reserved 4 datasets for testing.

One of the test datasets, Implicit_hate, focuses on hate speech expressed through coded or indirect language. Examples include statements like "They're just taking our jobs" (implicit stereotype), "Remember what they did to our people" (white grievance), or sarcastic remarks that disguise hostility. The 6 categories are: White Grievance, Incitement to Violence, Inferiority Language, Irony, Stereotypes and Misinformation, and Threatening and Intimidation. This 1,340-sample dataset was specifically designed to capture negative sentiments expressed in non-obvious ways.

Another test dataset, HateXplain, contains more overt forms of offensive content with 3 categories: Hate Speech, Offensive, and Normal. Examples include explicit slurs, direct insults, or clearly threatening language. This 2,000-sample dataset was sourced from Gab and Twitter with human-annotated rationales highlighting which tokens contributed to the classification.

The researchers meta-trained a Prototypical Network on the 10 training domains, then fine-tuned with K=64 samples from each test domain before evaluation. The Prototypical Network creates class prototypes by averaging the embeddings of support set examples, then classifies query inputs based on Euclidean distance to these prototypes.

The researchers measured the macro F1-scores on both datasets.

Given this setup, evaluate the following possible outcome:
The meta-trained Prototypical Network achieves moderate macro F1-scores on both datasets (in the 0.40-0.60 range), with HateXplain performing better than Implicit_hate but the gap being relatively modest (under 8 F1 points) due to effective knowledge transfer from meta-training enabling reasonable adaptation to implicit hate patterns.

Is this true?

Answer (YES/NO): NO